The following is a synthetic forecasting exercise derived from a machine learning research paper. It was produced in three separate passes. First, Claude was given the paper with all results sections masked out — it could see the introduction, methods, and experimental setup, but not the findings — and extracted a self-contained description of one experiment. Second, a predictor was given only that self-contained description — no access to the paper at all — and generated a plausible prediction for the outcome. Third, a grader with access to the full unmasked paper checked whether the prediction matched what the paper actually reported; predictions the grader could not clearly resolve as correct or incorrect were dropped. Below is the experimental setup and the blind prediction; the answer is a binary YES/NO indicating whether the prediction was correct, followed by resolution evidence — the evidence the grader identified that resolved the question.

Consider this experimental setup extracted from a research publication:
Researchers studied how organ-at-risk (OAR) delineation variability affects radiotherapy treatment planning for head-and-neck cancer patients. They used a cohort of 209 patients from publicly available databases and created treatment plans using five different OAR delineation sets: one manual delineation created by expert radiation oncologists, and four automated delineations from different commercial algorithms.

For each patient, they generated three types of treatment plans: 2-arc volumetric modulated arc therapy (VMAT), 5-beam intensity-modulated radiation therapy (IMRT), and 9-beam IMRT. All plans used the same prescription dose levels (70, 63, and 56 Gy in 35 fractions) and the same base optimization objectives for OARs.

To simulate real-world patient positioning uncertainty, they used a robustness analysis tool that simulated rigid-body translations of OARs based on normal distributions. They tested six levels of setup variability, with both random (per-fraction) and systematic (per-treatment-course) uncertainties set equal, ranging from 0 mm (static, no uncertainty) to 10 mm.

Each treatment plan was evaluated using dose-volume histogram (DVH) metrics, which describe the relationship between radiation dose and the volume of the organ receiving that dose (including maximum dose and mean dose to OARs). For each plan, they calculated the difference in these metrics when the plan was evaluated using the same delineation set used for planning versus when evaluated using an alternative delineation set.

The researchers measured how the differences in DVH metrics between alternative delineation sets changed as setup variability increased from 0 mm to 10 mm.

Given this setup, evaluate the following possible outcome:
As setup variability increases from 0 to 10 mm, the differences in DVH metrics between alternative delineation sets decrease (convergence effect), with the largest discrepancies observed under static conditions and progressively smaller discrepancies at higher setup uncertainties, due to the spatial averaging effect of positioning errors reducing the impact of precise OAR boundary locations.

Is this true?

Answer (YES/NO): YES